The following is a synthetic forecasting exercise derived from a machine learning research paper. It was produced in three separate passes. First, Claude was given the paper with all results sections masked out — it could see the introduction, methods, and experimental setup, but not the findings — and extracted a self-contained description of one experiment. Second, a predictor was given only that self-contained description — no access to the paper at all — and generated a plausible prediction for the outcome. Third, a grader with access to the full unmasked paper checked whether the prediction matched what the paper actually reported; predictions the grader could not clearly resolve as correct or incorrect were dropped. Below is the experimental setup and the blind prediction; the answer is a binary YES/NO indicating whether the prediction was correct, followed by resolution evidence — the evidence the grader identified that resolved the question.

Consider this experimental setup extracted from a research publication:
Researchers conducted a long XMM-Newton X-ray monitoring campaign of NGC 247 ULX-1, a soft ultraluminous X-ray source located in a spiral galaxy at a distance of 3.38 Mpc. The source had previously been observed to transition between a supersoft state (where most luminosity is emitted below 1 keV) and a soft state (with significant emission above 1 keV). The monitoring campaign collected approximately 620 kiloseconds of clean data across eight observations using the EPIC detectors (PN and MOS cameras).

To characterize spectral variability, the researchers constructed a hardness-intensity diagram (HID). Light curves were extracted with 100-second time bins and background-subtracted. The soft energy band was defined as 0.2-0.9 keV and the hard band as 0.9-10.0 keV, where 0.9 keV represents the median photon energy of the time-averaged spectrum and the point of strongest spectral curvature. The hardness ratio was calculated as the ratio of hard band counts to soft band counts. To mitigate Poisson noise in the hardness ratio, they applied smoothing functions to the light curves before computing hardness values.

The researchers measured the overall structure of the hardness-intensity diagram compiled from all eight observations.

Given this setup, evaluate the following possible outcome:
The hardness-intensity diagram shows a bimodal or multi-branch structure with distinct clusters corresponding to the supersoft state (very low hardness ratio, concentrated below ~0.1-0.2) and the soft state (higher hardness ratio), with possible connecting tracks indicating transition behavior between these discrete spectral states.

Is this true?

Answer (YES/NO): NO